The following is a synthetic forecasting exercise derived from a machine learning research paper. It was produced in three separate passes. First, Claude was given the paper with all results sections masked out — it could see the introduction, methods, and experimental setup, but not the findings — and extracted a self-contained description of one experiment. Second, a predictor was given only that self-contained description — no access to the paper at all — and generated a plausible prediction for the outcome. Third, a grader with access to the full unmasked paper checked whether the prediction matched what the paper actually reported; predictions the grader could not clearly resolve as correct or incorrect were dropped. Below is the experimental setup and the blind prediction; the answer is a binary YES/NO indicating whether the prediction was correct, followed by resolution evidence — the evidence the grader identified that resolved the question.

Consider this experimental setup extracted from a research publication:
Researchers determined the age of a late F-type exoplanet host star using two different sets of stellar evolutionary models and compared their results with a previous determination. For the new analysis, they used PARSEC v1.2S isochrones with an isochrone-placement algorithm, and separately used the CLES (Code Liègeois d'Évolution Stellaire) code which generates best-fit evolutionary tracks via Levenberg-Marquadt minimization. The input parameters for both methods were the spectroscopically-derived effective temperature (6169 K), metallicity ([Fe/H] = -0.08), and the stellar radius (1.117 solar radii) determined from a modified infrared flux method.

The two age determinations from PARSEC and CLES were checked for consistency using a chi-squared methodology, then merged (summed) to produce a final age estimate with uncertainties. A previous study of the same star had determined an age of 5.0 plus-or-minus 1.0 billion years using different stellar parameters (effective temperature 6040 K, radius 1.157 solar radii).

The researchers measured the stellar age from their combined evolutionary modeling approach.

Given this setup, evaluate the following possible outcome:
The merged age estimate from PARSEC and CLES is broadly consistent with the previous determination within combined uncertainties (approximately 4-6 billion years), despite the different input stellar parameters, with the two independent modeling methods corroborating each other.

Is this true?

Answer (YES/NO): NO